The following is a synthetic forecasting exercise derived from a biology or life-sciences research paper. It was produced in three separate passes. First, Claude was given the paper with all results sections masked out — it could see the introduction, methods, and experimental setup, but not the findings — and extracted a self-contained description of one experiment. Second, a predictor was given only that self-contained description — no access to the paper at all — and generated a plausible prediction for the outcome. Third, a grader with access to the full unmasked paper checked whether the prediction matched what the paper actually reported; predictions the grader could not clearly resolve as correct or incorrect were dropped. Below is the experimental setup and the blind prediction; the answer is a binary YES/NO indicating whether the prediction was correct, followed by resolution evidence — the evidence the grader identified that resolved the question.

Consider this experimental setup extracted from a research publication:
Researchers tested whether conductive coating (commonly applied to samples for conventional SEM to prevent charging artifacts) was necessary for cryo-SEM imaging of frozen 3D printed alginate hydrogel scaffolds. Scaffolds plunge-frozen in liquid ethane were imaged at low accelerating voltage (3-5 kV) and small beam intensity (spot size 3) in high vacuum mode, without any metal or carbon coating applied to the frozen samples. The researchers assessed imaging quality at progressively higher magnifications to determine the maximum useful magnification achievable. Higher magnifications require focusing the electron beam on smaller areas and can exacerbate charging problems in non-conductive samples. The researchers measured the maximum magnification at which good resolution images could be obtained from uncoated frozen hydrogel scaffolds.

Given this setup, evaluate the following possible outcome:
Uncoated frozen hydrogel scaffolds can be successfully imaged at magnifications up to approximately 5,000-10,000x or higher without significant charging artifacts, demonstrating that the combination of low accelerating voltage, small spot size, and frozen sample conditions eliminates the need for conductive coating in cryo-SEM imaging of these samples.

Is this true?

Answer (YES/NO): YES